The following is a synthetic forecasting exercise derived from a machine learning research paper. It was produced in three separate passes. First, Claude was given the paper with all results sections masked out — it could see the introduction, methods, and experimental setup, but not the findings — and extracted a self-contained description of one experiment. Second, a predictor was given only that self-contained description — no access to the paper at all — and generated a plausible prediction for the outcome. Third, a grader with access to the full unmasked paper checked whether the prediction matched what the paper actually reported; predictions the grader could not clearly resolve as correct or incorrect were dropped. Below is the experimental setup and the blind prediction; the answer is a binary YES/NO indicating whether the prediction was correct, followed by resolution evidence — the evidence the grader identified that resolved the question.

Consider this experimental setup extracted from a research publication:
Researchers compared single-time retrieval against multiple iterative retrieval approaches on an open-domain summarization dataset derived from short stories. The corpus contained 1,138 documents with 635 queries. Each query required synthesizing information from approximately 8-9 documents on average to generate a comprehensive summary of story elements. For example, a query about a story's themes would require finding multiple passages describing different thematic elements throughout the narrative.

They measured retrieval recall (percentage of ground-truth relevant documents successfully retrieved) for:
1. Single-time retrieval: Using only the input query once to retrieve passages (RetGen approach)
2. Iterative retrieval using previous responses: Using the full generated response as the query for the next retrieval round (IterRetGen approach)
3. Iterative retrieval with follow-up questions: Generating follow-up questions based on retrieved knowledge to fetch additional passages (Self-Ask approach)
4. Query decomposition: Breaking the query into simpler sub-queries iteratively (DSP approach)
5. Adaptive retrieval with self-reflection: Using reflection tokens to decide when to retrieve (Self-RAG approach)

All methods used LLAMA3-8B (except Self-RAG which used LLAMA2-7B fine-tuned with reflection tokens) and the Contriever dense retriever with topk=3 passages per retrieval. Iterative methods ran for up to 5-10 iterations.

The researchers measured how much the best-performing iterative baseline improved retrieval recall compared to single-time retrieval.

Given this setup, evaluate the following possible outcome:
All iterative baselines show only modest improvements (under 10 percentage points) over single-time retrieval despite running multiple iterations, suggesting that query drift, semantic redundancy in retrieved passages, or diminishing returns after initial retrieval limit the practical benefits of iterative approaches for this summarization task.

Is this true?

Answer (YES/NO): NO